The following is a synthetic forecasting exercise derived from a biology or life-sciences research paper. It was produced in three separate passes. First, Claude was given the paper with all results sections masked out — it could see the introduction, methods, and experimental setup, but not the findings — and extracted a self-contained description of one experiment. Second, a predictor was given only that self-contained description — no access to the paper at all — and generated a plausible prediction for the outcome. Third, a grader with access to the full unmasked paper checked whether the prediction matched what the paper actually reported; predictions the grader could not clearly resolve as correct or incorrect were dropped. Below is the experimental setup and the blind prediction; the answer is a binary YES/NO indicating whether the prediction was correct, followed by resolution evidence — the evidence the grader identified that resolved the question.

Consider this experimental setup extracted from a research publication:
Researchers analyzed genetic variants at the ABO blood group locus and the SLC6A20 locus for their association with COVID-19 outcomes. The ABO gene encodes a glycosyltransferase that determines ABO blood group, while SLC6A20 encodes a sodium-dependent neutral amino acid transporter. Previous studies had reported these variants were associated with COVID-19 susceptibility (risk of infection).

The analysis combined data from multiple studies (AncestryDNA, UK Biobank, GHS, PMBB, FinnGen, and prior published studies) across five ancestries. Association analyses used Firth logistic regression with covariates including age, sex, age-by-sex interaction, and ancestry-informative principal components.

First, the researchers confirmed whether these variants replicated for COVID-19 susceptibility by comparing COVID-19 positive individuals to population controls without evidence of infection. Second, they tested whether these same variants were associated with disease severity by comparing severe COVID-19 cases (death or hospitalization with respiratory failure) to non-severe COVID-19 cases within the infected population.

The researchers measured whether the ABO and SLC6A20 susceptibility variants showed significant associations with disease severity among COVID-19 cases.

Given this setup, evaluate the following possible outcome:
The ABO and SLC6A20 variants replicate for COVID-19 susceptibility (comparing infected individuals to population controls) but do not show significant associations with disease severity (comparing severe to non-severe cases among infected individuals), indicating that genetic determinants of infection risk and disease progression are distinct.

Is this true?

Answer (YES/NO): YES